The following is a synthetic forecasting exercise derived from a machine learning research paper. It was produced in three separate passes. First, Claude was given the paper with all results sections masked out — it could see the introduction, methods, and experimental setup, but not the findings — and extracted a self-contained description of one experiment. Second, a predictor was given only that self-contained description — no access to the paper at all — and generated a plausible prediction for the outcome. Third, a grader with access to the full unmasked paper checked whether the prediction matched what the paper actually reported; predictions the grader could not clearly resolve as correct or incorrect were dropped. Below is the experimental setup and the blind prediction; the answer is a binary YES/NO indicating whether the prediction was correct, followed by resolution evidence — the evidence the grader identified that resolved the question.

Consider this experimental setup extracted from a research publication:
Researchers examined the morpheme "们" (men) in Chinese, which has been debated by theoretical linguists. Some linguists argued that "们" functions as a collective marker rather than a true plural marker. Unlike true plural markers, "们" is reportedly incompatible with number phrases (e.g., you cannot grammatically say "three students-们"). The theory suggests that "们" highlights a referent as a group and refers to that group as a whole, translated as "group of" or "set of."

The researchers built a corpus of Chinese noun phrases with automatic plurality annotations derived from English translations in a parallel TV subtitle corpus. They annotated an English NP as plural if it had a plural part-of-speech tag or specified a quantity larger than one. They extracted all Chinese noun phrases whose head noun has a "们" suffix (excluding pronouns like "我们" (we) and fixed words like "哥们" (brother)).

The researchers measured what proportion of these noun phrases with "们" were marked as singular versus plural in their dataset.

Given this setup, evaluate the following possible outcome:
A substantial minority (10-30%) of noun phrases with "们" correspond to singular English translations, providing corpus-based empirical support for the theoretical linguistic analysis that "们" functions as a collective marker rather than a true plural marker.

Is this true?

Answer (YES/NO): NO